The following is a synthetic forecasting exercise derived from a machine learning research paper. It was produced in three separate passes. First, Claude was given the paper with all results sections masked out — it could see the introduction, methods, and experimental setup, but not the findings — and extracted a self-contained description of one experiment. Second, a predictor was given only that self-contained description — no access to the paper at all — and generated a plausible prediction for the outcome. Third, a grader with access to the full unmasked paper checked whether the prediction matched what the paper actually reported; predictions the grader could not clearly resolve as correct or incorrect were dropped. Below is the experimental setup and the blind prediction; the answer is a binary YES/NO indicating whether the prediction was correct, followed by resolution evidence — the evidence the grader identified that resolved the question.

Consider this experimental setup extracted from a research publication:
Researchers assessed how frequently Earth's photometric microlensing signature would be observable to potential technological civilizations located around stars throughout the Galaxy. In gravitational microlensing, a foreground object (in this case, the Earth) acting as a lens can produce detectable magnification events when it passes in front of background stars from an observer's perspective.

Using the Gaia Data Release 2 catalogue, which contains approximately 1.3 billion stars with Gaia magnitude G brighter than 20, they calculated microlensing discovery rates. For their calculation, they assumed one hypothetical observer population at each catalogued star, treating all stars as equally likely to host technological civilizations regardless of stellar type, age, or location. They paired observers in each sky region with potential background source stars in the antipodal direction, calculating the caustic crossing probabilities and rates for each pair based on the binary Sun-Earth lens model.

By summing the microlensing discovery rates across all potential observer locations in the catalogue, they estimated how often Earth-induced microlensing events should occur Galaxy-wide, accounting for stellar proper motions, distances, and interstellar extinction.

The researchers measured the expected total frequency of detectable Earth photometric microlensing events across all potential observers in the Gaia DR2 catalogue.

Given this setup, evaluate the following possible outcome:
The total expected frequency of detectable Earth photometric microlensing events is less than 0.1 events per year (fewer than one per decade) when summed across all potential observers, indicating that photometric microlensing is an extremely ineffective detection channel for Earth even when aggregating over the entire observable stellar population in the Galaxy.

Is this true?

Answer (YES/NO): NO